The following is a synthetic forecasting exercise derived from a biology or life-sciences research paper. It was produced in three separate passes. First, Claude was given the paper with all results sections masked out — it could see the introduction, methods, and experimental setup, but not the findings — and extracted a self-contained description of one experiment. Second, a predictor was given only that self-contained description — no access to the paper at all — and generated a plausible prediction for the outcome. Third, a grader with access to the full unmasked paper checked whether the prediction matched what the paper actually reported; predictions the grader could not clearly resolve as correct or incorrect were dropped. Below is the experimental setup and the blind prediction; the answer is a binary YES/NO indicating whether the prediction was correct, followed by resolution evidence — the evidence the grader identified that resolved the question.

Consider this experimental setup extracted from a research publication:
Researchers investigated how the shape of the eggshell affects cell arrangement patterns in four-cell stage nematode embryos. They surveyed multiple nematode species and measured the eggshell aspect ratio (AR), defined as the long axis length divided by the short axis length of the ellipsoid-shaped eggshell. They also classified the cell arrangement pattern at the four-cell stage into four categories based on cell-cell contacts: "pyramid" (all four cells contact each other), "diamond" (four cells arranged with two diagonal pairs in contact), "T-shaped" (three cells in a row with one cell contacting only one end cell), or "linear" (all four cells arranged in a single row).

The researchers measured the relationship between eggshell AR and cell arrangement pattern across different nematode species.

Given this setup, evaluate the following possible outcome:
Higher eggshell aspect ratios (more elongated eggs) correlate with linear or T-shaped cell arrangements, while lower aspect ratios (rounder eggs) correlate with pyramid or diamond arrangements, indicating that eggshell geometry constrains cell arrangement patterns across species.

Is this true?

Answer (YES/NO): YES